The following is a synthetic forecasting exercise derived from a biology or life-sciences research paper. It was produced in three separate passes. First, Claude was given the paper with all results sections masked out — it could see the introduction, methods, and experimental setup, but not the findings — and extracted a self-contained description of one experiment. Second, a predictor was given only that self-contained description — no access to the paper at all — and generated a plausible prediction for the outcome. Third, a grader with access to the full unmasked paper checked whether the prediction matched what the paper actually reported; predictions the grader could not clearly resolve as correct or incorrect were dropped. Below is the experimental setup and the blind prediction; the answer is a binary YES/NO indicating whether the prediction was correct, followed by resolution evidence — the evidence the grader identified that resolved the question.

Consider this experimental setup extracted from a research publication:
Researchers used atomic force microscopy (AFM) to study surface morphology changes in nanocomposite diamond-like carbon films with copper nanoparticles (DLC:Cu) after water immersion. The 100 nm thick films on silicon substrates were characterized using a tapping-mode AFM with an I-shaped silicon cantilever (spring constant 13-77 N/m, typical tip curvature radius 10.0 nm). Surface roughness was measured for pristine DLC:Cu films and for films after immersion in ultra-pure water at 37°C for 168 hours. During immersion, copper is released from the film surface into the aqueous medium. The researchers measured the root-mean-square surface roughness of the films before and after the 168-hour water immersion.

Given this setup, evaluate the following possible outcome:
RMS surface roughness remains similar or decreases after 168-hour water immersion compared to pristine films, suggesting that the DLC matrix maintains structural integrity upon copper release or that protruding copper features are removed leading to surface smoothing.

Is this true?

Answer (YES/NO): NO